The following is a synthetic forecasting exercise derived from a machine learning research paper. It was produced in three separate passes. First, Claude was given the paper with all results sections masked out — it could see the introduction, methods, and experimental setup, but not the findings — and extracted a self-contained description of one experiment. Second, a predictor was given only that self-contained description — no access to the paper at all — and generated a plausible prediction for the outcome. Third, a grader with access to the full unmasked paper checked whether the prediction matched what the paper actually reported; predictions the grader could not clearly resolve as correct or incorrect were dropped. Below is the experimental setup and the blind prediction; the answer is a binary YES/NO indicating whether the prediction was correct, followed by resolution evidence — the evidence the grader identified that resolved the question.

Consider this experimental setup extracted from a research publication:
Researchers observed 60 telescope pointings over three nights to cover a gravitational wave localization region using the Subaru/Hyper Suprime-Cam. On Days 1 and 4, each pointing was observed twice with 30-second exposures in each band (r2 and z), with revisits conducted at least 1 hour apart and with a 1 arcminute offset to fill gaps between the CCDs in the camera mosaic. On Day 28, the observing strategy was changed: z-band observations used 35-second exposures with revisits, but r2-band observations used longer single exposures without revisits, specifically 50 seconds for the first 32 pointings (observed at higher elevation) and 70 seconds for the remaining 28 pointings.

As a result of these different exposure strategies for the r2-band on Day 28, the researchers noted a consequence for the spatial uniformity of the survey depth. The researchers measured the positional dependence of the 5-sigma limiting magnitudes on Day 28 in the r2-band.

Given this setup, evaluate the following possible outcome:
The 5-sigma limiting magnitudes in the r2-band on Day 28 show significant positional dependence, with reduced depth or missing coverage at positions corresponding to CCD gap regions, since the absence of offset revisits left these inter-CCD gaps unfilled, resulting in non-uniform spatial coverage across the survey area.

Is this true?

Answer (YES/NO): NO